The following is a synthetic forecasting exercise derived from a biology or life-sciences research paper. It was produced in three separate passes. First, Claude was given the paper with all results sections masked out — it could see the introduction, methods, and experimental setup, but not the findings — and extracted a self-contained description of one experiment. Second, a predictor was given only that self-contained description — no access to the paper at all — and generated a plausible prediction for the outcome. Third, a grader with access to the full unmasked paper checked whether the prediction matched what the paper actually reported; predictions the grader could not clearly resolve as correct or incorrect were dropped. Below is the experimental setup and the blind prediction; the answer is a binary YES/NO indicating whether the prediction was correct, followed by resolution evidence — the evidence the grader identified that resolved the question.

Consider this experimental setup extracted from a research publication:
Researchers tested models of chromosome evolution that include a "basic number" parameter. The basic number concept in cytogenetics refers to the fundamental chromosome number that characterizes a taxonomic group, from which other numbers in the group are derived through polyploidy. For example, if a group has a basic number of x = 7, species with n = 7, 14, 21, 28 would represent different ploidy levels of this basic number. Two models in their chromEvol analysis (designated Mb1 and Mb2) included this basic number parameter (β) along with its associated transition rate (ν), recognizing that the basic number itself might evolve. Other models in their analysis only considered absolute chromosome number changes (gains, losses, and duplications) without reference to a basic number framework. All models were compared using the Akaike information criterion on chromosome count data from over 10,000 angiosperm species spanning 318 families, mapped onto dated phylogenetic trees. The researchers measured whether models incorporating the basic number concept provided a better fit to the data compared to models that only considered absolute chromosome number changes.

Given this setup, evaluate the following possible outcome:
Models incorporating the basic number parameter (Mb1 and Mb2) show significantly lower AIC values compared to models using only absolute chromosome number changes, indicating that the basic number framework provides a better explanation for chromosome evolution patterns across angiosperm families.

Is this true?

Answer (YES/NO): NO